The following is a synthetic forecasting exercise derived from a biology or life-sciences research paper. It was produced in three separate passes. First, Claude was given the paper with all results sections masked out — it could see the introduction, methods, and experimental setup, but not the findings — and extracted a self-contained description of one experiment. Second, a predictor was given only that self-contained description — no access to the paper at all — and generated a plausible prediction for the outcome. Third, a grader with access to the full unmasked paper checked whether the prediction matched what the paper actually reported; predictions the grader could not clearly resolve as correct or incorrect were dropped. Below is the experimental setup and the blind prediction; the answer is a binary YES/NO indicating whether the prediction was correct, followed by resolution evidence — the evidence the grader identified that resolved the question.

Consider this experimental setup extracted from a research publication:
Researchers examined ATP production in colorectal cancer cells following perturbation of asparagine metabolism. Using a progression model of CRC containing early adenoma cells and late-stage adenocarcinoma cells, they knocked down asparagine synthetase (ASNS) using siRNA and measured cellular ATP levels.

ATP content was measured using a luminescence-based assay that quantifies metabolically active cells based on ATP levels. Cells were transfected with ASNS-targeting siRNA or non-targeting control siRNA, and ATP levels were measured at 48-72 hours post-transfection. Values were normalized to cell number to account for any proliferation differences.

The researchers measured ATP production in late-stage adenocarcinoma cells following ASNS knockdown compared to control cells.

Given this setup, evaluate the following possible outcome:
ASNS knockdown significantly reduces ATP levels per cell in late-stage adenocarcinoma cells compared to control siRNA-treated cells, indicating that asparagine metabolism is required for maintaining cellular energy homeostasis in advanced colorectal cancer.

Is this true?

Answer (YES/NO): YES